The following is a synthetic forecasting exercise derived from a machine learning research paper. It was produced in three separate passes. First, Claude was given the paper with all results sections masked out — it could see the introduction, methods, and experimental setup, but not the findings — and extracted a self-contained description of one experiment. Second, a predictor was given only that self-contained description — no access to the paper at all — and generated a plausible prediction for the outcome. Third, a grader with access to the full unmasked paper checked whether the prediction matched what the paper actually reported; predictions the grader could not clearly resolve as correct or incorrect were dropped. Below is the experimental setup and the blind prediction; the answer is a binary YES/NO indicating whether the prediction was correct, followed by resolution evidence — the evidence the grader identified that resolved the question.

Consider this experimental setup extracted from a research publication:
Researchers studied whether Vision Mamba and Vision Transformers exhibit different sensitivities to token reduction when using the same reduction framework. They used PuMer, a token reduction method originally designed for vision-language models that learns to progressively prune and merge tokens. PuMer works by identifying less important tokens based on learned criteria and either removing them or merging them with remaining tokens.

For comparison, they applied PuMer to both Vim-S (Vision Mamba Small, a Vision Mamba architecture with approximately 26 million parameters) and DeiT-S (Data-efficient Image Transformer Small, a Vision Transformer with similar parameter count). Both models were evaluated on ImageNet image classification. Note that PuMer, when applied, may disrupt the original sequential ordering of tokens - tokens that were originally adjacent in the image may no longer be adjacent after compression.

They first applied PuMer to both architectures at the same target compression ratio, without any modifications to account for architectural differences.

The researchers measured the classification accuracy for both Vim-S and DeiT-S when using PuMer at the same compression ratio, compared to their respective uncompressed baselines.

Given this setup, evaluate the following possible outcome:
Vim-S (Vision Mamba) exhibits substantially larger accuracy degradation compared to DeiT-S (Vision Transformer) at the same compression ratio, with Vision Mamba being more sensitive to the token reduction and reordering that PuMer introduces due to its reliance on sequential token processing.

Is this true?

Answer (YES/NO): YES